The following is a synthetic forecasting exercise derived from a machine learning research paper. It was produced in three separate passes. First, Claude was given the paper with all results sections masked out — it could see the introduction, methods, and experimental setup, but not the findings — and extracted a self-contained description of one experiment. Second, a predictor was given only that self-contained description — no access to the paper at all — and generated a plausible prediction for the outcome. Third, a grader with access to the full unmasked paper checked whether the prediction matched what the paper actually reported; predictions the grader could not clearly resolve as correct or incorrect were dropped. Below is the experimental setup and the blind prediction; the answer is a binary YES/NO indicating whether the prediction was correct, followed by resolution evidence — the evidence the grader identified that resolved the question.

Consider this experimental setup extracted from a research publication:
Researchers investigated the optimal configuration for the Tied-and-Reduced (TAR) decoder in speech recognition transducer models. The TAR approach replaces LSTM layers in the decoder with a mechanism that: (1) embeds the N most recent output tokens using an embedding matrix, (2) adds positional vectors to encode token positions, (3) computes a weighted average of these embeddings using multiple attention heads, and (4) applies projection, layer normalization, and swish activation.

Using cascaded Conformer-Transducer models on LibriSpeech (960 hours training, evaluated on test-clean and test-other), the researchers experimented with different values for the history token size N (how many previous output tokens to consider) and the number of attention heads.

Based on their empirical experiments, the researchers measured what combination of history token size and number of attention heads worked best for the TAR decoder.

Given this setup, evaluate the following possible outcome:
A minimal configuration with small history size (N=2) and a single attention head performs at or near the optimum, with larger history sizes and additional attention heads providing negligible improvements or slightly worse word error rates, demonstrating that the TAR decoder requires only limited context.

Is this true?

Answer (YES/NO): NO